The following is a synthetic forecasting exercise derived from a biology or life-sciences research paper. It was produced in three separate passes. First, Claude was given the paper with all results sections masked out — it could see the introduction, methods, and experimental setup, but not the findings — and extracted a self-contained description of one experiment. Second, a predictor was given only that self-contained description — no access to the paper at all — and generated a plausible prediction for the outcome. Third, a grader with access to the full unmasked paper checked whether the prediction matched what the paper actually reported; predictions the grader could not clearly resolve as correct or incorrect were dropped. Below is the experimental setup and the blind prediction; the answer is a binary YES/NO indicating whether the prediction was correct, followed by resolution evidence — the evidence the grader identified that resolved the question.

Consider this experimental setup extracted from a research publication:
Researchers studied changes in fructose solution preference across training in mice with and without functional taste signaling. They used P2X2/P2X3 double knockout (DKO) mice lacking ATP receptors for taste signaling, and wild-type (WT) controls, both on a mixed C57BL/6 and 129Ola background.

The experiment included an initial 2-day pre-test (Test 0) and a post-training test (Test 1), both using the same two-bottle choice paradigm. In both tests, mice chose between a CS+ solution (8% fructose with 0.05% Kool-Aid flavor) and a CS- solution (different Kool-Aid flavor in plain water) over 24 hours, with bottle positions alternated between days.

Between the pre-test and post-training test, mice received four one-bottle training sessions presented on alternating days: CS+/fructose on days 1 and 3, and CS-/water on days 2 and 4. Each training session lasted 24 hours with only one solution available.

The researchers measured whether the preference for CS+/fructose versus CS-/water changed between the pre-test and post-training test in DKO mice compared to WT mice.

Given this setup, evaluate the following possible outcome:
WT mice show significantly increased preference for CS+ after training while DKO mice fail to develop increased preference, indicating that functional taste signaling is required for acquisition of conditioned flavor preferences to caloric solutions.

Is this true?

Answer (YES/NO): NO